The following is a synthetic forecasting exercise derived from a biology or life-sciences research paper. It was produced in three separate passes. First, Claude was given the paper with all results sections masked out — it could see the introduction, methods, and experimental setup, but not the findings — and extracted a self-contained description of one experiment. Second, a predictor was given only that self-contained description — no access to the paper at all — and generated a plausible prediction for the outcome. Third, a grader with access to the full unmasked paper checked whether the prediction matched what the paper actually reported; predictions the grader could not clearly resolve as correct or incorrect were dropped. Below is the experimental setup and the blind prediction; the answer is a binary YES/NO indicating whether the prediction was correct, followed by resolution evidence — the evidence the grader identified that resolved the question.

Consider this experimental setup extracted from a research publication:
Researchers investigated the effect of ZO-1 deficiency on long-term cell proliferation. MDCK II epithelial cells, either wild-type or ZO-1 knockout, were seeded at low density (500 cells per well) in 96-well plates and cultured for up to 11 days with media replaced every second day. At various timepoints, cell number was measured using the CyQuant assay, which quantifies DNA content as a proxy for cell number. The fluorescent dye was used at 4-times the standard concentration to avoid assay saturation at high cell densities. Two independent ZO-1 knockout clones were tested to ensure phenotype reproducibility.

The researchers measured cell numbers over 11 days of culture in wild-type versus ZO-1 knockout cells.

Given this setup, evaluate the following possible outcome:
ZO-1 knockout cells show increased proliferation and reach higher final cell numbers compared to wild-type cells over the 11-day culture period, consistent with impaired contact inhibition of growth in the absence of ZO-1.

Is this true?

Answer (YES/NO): YES